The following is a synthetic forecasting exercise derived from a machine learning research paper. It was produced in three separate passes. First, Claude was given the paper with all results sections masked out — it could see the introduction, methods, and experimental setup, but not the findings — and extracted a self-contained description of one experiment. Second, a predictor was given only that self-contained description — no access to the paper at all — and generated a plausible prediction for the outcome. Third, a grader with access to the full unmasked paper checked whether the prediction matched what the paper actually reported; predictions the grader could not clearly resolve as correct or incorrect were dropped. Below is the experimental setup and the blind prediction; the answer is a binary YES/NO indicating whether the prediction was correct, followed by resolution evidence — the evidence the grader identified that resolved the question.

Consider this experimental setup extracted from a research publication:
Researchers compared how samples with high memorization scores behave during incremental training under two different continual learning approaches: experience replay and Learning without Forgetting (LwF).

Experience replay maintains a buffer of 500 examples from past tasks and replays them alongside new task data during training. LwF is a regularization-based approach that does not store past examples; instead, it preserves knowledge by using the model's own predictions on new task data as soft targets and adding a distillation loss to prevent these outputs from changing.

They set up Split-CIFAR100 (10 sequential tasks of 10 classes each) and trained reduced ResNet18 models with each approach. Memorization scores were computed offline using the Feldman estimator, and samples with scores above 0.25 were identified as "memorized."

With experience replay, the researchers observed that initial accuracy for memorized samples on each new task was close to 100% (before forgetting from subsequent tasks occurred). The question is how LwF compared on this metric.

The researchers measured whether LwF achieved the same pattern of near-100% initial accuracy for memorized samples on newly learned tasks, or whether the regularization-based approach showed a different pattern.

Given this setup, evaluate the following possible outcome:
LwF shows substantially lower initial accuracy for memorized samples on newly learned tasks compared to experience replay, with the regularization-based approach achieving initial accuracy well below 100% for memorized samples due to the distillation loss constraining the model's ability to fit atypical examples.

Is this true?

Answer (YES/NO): YES